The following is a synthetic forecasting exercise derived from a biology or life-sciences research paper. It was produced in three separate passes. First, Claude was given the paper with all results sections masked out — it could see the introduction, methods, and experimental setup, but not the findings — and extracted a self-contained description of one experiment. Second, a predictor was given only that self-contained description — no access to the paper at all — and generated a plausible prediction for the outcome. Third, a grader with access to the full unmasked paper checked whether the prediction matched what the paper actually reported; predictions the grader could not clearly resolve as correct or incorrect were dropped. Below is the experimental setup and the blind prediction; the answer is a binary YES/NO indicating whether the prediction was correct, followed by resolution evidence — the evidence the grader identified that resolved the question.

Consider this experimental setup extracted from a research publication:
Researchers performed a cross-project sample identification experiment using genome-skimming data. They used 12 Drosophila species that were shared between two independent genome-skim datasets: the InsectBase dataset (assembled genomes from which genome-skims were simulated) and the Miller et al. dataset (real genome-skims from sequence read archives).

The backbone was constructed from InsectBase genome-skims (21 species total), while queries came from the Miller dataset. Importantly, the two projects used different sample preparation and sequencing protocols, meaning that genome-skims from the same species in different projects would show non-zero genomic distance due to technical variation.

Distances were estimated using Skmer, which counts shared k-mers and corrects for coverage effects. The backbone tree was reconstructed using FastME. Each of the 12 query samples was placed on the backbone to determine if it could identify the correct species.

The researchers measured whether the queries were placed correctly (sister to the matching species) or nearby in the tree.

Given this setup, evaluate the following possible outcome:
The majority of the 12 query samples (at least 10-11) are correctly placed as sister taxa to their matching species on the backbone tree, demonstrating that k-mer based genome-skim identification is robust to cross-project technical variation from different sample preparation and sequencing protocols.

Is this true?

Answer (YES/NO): YES